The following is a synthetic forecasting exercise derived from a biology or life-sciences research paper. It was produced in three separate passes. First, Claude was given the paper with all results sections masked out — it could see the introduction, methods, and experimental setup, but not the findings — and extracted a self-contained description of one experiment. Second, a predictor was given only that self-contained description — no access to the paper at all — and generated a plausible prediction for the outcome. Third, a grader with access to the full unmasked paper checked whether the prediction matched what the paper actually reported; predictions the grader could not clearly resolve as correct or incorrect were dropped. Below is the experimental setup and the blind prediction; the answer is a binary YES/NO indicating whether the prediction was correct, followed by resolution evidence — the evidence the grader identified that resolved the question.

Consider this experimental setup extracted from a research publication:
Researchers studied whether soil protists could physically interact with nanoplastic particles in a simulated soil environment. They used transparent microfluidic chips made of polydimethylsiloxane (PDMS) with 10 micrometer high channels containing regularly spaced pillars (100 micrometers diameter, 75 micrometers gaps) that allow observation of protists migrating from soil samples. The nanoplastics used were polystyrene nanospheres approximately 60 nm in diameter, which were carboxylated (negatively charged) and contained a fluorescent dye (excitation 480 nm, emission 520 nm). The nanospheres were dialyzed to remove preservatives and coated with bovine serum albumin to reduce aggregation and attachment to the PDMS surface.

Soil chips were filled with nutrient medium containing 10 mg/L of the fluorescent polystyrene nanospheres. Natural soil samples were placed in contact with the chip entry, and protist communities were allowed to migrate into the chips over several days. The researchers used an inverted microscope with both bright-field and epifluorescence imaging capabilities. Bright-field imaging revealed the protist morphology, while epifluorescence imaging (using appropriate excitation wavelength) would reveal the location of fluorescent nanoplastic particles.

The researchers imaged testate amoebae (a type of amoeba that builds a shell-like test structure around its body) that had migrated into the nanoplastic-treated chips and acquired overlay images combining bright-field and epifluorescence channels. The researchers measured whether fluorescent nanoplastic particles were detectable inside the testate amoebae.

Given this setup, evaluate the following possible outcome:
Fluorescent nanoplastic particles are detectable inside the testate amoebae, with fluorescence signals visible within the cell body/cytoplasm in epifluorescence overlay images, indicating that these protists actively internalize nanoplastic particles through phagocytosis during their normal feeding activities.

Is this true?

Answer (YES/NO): YES